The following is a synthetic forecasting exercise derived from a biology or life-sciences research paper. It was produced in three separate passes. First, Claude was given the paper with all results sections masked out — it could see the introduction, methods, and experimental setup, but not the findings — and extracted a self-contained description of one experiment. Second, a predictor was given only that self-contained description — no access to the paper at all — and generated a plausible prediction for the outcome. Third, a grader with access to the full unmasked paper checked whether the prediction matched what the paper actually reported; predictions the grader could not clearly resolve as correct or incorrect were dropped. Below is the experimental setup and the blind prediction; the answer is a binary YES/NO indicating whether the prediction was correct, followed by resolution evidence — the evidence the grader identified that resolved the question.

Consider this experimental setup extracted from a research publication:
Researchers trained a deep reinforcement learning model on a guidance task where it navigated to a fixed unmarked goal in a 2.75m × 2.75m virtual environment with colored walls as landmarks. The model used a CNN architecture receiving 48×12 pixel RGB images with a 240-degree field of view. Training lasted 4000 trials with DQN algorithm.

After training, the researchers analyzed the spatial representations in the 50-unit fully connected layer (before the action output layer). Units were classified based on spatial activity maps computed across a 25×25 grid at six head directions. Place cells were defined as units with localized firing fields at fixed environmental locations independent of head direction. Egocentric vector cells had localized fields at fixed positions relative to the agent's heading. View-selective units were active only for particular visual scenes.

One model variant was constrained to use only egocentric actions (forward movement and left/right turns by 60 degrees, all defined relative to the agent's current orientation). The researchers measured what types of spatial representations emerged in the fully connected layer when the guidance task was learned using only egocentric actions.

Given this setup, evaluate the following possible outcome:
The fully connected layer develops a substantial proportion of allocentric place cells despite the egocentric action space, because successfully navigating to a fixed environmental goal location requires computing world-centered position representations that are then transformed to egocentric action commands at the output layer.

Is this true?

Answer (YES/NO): NO